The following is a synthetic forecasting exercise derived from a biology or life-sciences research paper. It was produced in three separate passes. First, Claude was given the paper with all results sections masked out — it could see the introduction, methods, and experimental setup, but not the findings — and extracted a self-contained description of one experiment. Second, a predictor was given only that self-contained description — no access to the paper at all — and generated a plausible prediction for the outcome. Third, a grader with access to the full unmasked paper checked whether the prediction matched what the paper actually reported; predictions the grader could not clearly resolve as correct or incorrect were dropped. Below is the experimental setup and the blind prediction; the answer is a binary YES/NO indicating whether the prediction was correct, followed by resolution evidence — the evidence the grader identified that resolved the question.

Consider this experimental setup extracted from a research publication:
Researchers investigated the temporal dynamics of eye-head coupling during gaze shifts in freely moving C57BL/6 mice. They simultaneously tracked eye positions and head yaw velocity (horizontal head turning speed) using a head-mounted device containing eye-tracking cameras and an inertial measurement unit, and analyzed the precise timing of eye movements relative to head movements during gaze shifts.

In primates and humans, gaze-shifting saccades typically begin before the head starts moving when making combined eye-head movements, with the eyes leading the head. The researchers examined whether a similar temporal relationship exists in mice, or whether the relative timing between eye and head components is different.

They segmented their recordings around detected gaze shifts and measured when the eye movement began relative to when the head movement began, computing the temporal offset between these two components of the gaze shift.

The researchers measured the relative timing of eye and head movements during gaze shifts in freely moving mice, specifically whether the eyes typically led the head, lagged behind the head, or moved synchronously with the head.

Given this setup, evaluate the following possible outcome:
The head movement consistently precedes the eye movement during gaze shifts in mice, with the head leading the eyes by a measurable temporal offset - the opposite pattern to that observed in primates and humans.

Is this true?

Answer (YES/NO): YES